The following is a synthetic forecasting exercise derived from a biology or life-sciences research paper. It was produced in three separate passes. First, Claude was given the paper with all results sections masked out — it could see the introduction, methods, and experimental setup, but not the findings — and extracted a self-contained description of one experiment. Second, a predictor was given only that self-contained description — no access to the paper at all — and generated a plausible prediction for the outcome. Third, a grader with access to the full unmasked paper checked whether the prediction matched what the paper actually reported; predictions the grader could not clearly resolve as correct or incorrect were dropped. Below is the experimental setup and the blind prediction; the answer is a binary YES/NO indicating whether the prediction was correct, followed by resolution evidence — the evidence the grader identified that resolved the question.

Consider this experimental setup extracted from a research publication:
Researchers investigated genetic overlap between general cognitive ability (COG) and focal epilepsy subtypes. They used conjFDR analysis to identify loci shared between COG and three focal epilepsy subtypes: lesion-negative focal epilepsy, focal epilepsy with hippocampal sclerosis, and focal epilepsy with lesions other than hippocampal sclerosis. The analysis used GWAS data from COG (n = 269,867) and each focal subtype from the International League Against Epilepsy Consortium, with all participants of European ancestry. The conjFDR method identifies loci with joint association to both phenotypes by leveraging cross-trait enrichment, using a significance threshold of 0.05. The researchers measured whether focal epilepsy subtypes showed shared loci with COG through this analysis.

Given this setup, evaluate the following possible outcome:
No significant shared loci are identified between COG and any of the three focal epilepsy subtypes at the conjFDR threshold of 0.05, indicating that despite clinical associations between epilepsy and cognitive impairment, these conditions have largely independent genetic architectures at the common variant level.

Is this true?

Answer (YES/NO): YES